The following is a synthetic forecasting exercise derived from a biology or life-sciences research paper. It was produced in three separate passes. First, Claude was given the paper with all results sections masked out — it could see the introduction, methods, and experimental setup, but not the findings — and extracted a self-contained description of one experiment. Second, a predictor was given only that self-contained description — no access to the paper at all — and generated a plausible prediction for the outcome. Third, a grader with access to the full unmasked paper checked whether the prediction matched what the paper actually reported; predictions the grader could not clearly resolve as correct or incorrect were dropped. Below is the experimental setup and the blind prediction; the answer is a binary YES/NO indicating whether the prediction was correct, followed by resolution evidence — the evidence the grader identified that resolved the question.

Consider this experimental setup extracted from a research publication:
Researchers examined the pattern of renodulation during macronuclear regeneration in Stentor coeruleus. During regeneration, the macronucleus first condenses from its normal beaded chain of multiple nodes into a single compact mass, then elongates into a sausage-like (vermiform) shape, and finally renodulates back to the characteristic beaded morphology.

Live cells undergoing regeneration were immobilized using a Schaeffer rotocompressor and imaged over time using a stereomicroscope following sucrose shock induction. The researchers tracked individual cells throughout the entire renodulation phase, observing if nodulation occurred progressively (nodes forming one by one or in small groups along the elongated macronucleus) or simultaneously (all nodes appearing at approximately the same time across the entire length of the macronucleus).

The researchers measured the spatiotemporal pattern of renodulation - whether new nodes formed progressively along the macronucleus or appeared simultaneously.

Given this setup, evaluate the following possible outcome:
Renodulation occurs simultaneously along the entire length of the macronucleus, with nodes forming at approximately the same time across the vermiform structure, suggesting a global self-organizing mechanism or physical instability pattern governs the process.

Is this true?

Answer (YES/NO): YES